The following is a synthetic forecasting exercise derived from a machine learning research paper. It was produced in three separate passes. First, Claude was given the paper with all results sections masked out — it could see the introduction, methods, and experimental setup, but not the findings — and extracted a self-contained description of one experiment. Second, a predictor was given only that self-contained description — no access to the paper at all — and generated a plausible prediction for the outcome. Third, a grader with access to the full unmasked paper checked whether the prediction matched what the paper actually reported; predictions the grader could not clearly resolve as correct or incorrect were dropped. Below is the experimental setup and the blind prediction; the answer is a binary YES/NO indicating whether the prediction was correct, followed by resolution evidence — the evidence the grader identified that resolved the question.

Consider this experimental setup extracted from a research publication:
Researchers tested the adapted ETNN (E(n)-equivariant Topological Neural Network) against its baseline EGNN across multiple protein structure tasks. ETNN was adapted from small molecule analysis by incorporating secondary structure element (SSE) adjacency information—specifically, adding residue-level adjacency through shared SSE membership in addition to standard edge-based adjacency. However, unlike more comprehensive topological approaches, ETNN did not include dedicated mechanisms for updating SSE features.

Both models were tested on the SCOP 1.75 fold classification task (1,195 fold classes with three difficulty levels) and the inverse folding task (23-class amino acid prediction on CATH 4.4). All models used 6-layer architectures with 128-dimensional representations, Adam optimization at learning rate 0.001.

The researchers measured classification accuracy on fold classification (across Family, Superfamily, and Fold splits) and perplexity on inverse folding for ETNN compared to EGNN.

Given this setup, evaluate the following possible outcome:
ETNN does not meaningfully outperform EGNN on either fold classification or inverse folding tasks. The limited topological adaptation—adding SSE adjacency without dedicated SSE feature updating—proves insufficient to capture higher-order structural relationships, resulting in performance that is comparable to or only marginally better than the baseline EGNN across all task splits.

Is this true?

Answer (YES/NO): NO